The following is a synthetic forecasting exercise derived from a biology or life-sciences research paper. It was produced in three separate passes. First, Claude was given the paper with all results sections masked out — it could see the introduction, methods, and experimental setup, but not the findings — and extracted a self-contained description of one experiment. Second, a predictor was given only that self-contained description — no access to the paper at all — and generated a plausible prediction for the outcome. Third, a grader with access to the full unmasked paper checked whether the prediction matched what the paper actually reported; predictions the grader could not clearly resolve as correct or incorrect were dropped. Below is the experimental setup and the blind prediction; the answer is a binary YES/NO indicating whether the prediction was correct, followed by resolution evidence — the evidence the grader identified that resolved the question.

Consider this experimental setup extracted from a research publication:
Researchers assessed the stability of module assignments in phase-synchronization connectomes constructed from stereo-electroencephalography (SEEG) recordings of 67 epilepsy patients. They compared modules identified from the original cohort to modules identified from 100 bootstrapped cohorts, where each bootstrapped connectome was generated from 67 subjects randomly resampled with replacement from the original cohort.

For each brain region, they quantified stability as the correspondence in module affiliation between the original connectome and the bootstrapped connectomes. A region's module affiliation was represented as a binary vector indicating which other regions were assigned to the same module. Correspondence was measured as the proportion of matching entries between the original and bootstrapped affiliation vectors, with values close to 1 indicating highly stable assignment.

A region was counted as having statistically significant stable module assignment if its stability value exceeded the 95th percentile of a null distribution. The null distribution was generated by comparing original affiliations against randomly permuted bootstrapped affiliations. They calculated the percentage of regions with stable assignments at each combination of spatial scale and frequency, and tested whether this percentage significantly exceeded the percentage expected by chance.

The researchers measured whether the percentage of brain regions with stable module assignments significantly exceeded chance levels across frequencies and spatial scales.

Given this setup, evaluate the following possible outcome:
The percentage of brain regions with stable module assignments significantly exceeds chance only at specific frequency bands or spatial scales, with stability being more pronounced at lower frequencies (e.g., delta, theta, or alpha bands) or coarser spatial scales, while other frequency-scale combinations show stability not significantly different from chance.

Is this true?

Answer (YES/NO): NO